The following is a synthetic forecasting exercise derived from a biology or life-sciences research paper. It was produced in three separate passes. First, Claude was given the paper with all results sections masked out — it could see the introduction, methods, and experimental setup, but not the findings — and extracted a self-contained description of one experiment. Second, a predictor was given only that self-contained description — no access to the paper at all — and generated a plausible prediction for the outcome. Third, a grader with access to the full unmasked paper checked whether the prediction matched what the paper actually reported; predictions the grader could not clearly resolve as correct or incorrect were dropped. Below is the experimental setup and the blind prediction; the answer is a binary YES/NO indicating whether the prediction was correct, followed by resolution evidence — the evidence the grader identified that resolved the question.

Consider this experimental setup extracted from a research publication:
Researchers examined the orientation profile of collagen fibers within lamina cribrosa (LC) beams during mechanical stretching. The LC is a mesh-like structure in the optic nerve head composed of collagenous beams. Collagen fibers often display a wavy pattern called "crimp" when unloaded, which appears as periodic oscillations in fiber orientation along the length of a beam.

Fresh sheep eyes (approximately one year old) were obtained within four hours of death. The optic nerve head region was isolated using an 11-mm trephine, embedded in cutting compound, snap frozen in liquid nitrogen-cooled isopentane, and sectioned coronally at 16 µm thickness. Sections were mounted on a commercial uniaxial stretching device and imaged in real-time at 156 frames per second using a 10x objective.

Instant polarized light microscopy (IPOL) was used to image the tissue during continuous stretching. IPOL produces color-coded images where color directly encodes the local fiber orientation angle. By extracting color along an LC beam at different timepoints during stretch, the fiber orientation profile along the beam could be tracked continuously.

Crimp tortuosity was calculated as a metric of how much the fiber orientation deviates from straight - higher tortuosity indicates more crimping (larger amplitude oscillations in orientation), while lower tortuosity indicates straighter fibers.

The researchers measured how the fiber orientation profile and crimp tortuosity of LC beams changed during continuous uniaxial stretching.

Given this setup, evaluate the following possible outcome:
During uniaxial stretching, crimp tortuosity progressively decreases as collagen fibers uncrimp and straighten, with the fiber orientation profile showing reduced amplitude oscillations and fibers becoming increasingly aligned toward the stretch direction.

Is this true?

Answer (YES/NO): YES